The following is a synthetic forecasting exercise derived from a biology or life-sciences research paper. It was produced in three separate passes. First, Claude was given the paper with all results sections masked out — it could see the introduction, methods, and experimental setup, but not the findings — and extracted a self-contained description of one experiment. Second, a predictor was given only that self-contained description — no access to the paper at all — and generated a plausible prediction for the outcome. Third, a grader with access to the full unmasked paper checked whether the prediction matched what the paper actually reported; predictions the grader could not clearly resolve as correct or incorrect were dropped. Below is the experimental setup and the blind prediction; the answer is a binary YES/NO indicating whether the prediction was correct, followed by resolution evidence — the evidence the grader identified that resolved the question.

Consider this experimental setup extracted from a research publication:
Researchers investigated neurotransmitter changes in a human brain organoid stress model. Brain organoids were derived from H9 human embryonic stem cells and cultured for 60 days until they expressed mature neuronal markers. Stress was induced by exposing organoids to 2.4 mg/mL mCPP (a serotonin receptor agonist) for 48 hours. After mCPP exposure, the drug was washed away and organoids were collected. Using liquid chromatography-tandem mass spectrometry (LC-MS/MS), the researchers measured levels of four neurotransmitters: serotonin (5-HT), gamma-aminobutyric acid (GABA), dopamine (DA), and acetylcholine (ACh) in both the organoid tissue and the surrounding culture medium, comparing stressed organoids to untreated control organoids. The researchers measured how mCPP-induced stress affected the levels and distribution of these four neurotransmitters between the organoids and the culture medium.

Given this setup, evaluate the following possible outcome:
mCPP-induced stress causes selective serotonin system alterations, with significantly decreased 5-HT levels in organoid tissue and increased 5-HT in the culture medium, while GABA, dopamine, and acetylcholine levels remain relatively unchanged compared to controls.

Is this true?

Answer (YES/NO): NO